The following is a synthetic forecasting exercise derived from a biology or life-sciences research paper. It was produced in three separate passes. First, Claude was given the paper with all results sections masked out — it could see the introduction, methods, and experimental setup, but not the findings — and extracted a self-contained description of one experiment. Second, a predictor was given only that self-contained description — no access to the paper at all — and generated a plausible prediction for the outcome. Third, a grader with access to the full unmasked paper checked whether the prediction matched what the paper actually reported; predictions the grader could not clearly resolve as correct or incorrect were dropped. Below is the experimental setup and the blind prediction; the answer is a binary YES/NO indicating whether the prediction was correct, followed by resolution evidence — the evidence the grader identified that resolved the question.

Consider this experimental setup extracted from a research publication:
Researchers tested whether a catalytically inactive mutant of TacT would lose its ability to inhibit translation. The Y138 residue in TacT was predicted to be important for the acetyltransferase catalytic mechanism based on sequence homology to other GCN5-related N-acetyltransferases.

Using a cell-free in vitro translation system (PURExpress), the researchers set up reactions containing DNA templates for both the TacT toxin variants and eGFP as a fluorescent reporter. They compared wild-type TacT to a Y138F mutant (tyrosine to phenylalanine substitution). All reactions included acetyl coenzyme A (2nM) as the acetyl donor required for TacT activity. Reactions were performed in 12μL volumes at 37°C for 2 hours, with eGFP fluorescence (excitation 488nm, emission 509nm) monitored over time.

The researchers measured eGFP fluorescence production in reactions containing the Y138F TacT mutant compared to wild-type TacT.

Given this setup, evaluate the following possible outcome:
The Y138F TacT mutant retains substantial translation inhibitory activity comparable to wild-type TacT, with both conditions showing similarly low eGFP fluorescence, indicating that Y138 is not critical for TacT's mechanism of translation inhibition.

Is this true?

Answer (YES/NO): NO